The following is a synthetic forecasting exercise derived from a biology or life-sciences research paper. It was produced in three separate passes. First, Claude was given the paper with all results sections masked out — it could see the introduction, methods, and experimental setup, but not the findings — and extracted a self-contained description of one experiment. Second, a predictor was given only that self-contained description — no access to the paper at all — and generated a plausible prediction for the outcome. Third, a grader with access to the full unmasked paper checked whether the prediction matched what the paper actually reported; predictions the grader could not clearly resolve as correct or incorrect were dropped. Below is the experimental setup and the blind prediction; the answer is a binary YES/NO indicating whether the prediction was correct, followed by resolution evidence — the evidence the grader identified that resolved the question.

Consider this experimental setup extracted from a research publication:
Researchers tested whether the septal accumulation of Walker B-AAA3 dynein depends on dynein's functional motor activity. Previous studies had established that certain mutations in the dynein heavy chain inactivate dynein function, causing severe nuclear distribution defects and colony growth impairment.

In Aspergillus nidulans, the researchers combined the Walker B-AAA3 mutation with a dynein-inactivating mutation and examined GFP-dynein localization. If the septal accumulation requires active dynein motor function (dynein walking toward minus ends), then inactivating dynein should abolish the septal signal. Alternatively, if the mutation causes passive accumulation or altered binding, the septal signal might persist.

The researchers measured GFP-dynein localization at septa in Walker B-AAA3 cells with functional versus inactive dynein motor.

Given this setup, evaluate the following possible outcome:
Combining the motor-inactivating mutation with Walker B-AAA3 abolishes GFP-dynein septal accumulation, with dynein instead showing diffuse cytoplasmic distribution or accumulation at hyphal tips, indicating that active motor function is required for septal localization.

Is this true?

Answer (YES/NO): NO